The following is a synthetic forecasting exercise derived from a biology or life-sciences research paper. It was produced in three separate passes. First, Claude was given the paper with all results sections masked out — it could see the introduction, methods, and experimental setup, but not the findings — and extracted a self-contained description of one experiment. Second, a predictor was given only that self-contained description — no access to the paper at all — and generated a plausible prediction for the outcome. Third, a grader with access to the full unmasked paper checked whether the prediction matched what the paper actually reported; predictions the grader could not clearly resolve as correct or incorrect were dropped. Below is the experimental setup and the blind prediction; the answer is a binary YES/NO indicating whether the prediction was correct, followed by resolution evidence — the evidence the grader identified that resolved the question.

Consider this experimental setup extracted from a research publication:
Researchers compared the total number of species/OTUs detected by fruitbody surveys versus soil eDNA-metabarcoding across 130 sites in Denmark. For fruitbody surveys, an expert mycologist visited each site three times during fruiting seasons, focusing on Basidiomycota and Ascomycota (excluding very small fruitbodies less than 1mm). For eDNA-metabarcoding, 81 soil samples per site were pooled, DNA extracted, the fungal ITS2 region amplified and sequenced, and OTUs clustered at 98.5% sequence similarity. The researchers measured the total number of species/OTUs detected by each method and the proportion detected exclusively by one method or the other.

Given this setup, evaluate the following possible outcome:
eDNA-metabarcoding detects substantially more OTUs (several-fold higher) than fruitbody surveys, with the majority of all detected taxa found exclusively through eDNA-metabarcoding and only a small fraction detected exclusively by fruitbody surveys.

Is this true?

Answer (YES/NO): YES